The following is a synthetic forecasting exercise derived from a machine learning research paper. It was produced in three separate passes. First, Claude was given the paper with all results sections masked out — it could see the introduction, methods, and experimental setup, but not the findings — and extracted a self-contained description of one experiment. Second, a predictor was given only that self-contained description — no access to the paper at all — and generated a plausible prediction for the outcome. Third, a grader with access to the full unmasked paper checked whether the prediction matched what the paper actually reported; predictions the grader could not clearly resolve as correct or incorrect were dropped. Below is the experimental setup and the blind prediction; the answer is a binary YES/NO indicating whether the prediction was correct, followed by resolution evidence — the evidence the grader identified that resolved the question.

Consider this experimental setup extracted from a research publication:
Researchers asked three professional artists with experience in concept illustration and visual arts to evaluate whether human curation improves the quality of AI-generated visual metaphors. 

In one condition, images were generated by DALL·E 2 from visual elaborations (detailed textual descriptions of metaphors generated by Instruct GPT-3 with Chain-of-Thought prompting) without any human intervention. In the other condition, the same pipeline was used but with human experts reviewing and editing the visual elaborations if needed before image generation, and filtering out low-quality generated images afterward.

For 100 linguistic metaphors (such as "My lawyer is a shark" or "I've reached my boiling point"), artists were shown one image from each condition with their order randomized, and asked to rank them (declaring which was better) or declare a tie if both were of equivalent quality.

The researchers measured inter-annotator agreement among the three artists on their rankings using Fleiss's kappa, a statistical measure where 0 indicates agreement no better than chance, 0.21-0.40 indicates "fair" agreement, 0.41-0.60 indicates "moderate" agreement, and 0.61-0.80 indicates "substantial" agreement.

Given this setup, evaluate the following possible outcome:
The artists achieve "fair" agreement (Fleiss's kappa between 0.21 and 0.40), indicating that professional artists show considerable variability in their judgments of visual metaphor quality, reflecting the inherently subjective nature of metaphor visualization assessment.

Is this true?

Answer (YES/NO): NO